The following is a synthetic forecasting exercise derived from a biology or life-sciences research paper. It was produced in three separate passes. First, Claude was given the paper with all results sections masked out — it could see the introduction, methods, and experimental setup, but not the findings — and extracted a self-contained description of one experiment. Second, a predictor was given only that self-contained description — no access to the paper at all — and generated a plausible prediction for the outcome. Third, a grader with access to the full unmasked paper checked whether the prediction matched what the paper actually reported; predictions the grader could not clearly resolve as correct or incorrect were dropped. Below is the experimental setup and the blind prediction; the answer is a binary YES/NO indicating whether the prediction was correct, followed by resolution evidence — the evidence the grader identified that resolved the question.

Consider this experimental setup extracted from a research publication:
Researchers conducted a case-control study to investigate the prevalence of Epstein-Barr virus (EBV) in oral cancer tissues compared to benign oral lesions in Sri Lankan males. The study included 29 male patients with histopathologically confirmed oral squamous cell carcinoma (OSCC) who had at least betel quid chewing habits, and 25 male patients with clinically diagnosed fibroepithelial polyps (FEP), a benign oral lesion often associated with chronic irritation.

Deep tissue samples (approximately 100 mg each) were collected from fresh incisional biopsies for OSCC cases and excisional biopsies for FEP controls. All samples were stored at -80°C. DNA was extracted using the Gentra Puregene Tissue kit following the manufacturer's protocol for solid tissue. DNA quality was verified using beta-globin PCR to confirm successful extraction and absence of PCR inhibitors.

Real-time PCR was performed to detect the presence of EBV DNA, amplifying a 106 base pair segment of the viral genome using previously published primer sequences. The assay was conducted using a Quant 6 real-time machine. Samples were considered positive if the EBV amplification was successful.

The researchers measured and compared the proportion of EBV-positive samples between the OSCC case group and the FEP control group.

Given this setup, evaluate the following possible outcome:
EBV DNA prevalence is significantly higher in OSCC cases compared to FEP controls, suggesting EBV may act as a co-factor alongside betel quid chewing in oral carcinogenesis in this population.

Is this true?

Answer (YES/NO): YES